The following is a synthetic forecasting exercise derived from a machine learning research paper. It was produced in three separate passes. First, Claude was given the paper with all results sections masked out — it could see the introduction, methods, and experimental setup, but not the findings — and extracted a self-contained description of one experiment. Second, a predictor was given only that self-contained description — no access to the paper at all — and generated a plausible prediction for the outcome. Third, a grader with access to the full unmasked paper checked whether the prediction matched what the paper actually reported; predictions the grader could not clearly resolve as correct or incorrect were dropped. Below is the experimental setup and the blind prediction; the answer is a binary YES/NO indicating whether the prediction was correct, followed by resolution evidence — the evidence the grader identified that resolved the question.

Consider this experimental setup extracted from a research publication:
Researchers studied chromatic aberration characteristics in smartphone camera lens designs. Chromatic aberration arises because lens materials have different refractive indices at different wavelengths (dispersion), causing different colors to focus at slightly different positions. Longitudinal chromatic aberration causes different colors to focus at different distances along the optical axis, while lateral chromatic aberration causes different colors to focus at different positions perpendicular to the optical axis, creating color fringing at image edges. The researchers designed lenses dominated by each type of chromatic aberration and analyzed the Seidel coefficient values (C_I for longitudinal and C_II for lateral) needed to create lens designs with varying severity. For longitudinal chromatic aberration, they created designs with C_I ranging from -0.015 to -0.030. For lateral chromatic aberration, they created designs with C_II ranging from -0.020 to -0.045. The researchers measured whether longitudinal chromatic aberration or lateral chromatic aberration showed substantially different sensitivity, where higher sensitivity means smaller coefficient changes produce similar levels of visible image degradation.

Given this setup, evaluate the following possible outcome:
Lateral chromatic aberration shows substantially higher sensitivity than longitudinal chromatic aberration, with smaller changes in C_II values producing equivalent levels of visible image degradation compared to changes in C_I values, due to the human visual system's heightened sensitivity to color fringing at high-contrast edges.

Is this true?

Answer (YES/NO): NO